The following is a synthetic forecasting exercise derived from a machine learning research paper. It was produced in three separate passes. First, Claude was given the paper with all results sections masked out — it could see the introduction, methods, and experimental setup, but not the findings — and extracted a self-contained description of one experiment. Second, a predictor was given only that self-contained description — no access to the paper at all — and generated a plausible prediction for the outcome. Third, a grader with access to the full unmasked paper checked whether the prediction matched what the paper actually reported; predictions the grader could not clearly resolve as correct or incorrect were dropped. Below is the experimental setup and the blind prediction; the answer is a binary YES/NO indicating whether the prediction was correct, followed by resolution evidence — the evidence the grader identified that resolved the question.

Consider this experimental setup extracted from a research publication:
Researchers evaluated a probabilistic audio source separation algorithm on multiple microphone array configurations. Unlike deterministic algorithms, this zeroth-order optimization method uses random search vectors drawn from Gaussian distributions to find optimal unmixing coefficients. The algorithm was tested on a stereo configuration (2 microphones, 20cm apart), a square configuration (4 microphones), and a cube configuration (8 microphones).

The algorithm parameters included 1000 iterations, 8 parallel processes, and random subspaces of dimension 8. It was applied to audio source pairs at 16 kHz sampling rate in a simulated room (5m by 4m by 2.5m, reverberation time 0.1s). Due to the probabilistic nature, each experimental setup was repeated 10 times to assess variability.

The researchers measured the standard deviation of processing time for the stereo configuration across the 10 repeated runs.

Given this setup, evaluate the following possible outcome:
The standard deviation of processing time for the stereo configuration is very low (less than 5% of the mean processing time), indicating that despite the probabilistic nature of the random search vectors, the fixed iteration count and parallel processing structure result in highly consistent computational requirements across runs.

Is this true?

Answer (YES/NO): NO